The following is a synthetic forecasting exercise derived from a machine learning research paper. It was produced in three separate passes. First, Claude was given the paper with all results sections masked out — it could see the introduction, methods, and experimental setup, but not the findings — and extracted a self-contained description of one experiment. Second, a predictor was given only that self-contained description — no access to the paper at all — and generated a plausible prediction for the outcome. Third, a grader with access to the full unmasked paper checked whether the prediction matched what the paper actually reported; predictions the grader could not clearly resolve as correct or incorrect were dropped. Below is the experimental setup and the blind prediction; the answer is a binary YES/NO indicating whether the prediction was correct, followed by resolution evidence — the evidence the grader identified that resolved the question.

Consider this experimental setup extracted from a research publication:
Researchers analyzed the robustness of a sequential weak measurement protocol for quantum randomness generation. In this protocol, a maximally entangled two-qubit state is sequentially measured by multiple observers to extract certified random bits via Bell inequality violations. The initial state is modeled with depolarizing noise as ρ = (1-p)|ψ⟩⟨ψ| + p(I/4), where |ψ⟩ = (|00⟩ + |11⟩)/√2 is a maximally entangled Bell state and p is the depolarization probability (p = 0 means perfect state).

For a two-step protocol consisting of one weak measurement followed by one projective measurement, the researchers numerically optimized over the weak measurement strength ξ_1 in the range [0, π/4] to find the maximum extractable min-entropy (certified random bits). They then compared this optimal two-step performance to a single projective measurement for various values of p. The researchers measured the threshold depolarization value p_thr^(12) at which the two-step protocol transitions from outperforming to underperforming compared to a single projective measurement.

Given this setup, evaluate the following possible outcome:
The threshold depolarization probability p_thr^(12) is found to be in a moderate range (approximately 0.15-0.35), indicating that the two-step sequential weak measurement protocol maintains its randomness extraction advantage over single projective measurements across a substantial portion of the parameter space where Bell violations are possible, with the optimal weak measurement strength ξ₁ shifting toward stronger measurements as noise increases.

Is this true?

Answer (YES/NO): NO